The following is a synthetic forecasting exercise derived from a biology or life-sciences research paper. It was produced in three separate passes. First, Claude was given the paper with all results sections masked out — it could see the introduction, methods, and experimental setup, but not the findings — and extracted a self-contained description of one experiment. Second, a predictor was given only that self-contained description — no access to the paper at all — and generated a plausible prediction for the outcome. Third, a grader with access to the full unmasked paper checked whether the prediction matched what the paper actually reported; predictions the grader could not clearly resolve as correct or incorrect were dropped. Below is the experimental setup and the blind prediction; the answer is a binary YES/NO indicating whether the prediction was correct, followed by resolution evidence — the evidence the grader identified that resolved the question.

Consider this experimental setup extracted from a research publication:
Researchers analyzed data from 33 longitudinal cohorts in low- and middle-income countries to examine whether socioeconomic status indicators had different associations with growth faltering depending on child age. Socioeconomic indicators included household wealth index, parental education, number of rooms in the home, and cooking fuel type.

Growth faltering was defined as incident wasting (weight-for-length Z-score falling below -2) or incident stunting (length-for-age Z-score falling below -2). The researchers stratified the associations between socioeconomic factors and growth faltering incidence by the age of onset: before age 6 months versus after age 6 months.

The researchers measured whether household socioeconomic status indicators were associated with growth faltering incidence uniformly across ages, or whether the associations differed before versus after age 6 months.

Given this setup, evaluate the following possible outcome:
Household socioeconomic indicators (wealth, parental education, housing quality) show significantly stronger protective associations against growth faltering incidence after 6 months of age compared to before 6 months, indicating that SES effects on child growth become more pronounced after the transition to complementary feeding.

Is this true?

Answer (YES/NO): YES